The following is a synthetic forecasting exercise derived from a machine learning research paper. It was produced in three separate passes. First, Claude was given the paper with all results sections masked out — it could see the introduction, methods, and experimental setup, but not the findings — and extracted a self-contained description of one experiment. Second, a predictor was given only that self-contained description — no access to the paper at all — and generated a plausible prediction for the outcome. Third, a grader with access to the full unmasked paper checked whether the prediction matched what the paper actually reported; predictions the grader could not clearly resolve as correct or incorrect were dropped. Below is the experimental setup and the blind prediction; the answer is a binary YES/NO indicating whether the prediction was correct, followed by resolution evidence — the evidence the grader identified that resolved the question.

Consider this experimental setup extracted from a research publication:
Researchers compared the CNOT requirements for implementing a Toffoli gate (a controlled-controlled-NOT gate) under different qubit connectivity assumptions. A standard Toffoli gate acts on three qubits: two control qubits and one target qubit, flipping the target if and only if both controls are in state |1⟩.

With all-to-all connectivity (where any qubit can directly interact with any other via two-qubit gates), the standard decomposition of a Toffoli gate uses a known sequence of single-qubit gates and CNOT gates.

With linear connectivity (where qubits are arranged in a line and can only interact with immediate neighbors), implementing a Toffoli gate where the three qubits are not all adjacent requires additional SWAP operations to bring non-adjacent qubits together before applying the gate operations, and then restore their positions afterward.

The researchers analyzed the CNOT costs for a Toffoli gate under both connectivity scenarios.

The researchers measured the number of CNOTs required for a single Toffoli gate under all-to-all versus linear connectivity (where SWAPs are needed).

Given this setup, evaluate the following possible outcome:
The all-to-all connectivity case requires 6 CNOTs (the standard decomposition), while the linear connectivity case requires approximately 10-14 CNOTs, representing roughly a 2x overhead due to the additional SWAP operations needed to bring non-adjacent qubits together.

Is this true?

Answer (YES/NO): YES